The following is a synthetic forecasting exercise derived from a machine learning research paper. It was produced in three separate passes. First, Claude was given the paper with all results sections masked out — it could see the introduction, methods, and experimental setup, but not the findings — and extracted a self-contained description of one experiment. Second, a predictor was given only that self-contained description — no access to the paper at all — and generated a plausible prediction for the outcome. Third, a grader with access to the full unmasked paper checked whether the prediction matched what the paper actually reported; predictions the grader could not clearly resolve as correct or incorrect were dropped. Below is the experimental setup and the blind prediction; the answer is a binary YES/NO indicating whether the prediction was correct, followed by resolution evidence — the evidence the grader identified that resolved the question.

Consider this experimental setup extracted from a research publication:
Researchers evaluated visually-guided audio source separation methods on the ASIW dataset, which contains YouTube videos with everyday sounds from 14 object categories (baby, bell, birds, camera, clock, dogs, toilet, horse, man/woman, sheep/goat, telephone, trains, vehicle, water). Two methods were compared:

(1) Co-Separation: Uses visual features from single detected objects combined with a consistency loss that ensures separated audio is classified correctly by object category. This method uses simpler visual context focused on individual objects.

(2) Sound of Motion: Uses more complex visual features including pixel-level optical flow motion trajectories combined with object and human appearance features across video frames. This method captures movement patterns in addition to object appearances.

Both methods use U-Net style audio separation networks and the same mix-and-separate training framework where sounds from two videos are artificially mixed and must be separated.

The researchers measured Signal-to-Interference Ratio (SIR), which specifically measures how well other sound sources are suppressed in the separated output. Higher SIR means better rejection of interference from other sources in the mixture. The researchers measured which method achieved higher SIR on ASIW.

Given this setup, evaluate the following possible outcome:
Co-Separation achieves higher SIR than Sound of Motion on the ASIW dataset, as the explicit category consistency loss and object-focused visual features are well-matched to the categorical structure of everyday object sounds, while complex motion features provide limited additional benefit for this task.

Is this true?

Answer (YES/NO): YES